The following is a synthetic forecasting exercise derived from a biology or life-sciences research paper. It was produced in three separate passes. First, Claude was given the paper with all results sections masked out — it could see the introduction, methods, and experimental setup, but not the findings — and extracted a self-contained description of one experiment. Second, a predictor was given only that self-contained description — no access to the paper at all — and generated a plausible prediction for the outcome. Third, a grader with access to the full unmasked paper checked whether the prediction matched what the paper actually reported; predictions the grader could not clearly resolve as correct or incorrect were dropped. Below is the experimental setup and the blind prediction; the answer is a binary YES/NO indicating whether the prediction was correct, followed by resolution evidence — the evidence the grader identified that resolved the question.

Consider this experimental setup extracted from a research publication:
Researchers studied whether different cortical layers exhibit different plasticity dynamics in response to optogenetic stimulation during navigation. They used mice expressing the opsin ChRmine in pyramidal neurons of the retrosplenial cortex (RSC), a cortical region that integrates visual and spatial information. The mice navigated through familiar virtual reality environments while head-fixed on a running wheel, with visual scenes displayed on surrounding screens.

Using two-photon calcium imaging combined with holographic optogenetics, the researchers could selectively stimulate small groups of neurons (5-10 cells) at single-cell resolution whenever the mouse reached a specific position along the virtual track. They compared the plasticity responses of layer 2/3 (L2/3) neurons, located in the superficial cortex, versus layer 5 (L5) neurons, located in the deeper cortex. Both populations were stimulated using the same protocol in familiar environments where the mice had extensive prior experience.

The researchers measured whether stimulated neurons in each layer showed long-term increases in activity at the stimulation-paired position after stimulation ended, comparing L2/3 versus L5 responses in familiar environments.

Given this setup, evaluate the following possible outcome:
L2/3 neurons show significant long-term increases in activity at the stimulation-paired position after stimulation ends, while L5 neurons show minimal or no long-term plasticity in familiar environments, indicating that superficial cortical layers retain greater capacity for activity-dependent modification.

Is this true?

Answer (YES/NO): NO